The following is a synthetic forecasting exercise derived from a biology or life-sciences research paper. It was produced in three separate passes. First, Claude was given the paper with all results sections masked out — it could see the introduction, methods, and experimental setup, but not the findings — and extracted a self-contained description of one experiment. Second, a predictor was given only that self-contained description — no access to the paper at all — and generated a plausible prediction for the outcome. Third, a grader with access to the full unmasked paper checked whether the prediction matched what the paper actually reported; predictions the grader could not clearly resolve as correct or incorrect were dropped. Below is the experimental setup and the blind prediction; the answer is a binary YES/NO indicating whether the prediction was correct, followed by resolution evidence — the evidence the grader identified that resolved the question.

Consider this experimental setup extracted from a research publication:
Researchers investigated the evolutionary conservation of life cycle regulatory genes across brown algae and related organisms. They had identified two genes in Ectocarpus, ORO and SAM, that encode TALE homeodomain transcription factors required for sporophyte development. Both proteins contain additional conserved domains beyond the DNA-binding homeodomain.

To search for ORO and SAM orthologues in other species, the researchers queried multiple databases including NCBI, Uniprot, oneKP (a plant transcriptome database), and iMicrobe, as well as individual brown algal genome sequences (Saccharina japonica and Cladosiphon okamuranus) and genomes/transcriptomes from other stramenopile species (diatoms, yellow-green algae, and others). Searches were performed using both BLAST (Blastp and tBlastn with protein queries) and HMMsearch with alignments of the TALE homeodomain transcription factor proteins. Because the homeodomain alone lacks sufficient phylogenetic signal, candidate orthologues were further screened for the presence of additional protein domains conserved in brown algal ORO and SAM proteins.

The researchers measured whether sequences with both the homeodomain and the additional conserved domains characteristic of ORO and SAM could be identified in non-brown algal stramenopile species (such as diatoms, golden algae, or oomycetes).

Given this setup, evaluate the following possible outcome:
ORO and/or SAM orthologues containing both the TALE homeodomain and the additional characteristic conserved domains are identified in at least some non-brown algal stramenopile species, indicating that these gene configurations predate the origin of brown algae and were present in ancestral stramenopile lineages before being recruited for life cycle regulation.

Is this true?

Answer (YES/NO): YES